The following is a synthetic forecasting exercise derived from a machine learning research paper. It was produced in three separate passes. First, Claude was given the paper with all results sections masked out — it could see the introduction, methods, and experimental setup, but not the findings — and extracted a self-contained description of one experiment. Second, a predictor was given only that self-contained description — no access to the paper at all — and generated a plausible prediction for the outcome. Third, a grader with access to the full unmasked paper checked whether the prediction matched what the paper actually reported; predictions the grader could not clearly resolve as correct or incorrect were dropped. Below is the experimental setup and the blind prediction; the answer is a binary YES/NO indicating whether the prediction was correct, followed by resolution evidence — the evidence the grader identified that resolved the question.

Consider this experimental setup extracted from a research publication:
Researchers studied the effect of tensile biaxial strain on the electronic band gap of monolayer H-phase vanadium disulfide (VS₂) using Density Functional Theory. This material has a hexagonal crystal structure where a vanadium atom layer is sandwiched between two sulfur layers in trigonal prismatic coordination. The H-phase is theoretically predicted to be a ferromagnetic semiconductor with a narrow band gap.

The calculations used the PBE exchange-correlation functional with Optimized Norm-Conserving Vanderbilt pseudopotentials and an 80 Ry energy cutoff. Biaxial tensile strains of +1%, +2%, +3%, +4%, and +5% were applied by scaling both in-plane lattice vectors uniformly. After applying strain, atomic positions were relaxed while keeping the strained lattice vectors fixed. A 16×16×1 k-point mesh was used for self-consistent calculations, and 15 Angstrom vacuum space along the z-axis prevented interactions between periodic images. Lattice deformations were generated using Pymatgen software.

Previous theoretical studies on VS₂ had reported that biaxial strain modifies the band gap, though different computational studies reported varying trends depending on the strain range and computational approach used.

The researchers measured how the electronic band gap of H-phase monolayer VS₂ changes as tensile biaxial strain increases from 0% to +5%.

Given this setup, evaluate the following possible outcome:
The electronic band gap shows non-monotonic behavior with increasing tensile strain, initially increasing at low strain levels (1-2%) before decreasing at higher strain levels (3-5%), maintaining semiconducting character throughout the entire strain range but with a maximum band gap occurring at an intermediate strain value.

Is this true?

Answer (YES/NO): NO